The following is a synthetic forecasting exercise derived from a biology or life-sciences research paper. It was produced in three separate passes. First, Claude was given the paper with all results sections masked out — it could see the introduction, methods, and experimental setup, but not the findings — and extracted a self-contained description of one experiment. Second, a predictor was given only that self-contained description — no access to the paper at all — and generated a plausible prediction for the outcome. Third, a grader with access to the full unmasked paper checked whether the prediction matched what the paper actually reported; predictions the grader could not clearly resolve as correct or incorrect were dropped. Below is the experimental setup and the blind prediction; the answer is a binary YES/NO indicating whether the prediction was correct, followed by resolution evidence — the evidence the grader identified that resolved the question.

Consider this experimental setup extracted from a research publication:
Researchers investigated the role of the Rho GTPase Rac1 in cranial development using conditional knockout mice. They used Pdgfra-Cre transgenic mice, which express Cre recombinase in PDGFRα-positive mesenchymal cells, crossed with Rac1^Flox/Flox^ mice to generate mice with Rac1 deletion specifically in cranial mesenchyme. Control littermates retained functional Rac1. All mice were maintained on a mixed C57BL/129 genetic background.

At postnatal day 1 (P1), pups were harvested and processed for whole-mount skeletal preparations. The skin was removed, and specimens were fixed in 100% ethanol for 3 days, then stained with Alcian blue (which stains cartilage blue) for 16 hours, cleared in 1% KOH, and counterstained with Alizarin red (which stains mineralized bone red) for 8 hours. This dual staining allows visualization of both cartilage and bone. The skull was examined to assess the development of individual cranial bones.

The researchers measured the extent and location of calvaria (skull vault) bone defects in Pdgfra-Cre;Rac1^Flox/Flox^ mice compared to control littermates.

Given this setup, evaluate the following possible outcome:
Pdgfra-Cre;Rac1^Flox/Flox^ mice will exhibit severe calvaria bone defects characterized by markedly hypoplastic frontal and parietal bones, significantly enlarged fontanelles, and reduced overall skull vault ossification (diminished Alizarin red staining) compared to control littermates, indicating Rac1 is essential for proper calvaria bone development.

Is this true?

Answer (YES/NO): YES